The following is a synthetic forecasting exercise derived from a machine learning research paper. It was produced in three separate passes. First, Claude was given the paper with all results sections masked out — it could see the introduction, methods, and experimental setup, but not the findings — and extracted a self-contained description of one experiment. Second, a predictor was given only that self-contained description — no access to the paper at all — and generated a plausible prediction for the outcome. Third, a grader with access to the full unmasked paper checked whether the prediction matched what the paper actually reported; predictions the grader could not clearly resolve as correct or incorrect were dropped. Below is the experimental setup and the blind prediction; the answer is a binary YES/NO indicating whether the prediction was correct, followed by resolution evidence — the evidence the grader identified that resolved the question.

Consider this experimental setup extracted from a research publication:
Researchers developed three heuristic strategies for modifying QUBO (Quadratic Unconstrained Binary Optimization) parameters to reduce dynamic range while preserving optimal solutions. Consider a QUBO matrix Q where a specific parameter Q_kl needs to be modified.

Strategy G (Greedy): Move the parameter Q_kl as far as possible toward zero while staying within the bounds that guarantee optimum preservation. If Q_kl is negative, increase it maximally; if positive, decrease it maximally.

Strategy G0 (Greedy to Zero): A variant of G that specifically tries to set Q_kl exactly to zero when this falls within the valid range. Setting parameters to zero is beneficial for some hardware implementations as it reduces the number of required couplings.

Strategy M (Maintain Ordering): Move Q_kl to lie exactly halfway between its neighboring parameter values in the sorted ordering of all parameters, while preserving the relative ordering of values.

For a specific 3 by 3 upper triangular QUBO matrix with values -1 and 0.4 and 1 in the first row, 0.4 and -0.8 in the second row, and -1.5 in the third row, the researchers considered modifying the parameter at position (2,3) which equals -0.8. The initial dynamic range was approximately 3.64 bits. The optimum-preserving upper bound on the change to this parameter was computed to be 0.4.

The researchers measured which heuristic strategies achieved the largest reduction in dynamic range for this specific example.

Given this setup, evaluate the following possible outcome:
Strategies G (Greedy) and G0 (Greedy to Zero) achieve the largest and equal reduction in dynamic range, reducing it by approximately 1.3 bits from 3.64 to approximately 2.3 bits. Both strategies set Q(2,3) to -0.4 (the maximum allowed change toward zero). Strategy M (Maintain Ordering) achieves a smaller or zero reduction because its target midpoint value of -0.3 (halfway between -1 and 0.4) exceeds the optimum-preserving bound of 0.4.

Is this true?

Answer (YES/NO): NO